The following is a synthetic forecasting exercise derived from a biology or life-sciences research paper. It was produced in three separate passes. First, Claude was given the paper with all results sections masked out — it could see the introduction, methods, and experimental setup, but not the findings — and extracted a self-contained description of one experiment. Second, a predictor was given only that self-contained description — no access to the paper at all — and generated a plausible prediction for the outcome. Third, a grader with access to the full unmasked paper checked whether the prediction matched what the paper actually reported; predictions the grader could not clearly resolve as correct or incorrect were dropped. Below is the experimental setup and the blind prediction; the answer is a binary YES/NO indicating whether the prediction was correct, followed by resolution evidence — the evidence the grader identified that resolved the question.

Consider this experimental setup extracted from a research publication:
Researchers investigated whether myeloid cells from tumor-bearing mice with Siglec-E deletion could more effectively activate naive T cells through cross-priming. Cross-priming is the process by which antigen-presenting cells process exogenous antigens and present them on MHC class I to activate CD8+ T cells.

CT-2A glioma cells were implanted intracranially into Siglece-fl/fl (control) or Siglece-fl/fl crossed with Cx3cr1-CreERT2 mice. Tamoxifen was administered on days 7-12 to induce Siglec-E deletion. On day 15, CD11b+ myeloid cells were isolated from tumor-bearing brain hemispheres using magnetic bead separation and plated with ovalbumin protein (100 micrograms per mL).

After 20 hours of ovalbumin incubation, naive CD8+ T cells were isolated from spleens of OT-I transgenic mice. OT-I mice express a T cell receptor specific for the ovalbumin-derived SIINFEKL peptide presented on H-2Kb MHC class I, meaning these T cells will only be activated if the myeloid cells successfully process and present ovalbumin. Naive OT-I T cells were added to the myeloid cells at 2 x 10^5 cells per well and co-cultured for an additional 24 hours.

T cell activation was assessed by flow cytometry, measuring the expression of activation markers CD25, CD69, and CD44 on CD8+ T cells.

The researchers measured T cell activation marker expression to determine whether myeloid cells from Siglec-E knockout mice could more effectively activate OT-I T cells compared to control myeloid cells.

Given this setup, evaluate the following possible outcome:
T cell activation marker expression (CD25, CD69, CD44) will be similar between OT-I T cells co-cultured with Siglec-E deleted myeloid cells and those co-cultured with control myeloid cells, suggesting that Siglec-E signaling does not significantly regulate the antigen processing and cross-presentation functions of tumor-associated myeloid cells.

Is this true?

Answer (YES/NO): NO